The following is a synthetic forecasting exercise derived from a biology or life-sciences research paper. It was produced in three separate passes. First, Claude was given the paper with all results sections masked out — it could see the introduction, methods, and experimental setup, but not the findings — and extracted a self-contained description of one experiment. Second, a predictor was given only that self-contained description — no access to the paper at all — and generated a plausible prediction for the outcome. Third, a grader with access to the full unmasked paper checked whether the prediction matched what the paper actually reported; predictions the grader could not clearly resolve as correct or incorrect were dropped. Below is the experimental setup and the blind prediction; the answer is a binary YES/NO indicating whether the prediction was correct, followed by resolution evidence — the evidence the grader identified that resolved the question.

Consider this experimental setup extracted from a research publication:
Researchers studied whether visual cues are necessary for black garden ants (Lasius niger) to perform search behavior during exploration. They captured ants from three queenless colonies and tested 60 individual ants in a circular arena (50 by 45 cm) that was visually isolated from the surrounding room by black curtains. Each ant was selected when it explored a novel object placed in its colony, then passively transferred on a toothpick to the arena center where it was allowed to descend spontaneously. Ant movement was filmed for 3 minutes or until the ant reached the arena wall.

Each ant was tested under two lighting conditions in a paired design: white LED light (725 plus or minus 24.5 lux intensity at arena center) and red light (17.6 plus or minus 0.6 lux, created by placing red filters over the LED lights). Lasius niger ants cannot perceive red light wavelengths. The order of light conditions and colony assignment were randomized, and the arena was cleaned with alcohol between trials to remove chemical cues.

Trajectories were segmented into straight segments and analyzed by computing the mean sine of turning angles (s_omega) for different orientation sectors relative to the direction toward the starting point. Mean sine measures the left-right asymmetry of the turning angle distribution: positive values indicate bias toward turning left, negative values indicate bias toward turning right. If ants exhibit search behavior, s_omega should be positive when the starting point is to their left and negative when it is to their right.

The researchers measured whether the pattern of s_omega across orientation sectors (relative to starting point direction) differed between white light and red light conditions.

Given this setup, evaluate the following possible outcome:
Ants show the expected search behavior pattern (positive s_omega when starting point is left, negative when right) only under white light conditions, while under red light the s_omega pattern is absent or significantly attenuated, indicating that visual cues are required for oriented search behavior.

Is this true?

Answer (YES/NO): YES